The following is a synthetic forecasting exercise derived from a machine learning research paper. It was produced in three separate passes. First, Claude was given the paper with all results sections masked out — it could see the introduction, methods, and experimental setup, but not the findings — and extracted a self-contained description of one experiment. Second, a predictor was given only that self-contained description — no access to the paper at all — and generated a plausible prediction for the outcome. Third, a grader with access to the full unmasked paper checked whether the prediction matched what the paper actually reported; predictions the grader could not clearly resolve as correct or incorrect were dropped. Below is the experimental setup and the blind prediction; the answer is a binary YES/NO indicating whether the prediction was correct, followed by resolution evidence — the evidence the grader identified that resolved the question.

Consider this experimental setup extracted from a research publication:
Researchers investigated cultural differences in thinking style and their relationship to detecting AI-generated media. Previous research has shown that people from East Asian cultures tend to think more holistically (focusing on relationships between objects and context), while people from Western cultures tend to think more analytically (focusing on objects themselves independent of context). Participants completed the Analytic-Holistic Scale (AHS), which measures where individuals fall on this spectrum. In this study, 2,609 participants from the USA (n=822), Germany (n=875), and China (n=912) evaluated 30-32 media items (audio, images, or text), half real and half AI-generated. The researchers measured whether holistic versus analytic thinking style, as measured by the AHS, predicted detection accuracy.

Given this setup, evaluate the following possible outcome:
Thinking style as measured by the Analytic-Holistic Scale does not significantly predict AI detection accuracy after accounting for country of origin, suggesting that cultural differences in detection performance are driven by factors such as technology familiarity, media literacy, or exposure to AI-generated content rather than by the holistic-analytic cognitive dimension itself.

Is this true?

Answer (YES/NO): NO